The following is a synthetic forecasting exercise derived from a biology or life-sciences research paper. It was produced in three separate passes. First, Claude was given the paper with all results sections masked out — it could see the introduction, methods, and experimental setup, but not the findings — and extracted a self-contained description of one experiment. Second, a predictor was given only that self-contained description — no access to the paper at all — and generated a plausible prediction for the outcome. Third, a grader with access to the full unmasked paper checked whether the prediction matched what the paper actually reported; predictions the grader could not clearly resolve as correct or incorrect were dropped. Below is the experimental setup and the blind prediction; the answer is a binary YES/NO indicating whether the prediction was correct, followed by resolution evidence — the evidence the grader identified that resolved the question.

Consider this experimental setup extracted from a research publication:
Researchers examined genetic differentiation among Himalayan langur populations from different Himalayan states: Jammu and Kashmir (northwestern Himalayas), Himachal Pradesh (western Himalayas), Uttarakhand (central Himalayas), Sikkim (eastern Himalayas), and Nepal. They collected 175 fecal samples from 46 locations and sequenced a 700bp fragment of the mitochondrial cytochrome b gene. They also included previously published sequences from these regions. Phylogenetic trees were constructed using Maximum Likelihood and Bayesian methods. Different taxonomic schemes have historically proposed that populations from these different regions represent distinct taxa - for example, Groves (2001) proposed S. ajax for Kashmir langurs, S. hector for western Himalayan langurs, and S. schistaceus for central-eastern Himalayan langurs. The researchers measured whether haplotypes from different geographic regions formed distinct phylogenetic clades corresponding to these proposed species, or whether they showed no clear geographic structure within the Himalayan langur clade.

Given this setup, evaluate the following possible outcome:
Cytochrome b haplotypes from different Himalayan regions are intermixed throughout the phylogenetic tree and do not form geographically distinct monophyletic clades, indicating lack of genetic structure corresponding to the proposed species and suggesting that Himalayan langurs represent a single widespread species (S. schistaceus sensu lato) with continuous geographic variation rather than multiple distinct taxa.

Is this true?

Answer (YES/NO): NO